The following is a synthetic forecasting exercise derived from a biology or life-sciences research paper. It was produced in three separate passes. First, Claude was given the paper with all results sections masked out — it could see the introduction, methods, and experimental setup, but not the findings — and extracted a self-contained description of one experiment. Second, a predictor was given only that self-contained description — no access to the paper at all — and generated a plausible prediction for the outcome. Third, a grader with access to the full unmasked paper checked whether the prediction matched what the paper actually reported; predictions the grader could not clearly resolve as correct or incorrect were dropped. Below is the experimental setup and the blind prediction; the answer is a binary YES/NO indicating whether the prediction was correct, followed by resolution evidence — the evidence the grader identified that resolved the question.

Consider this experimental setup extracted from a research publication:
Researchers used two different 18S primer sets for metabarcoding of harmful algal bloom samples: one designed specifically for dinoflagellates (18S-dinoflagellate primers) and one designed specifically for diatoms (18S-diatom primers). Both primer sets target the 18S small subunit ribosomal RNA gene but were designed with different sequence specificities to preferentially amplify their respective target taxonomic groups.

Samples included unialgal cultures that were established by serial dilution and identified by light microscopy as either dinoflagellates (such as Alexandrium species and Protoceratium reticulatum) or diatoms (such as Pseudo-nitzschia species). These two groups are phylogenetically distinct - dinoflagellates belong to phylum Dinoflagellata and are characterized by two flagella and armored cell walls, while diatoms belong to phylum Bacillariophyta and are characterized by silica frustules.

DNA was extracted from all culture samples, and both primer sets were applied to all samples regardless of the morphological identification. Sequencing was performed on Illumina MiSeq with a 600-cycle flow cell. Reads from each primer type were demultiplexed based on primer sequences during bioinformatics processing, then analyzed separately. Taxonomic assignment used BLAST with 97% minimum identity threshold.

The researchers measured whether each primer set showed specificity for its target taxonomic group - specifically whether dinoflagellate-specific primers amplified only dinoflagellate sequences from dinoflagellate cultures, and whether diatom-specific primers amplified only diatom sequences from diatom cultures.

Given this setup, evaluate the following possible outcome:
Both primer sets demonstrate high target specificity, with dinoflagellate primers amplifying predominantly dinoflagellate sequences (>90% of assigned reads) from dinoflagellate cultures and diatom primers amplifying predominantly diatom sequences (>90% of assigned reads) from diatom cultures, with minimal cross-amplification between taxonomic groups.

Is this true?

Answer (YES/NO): NO